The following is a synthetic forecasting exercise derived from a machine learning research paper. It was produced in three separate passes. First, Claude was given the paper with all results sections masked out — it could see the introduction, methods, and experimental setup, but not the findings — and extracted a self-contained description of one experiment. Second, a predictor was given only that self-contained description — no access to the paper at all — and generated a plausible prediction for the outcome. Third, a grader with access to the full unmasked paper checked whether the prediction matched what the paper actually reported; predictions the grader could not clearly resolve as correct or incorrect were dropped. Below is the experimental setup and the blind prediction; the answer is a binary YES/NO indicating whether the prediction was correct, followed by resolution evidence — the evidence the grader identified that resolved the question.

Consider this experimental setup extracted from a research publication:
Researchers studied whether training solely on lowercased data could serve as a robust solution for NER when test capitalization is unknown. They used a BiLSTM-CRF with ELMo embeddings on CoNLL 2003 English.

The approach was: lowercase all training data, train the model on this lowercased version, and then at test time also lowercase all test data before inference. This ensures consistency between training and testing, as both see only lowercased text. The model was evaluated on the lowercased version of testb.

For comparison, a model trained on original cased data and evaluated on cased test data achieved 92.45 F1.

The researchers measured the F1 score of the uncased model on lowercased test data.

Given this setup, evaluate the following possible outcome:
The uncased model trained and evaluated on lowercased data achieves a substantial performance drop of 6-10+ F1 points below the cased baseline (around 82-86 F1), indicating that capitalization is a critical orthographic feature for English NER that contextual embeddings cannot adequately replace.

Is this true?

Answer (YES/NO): NO